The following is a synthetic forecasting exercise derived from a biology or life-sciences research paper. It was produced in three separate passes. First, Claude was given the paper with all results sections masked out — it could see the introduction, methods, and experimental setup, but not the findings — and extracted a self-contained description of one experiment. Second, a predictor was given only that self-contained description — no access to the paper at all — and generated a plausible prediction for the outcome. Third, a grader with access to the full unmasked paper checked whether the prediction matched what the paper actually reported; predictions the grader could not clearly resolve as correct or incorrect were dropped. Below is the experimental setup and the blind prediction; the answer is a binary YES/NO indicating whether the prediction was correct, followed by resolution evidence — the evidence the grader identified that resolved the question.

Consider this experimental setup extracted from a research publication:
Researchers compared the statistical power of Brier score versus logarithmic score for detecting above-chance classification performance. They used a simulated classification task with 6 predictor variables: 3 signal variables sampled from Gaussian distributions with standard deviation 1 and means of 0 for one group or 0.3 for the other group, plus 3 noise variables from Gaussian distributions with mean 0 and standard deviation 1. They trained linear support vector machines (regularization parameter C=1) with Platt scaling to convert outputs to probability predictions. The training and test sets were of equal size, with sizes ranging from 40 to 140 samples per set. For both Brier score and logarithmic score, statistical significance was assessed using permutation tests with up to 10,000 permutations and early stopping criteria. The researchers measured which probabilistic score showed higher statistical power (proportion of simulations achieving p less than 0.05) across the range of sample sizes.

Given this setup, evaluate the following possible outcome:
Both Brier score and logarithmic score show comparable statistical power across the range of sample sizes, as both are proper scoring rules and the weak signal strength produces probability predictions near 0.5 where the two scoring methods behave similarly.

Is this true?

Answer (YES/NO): YES